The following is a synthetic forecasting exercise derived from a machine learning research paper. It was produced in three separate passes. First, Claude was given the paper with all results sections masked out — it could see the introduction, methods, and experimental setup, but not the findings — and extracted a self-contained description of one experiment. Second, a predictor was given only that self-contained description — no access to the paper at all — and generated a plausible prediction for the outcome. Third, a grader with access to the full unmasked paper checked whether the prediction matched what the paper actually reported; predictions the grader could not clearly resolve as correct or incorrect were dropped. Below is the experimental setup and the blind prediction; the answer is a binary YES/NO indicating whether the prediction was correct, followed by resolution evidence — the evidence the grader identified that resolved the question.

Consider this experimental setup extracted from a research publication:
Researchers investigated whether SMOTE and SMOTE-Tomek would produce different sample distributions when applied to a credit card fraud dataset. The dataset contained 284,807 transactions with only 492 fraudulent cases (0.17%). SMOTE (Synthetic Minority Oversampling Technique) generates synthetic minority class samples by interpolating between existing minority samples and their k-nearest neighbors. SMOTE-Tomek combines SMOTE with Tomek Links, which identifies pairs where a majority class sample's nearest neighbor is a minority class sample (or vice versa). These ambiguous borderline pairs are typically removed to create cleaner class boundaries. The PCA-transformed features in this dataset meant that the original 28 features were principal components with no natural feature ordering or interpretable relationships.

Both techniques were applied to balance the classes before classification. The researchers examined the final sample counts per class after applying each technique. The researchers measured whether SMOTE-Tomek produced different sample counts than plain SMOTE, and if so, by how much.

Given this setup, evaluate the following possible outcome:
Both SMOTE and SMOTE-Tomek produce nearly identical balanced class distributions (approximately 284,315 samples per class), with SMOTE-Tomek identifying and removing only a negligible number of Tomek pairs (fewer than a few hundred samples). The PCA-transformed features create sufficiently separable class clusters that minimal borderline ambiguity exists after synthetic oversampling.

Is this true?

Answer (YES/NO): NO